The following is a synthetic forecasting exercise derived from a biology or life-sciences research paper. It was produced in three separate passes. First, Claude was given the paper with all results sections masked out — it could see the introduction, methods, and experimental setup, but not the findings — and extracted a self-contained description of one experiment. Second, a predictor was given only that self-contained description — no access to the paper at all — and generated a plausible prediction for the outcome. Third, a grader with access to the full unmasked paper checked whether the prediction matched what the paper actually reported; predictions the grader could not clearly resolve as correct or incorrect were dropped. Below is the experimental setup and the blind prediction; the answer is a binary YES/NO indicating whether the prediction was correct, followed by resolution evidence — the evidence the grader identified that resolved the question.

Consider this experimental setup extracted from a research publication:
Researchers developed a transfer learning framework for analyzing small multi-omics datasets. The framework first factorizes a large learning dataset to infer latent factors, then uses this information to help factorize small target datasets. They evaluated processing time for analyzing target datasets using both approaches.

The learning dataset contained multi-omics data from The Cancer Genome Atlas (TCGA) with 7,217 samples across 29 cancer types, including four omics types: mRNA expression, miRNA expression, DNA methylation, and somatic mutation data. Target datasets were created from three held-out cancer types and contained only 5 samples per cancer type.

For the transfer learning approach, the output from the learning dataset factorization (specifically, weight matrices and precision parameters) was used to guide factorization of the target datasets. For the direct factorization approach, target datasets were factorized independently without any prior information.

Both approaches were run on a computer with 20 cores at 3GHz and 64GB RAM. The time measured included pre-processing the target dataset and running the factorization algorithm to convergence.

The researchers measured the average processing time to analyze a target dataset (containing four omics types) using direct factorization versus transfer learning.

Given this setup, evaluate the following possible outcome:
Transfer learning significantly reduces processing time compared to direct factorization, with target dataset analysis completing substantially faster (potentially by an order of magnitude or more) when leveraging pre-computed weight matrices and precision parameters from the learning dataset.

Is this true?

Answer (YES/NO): NO